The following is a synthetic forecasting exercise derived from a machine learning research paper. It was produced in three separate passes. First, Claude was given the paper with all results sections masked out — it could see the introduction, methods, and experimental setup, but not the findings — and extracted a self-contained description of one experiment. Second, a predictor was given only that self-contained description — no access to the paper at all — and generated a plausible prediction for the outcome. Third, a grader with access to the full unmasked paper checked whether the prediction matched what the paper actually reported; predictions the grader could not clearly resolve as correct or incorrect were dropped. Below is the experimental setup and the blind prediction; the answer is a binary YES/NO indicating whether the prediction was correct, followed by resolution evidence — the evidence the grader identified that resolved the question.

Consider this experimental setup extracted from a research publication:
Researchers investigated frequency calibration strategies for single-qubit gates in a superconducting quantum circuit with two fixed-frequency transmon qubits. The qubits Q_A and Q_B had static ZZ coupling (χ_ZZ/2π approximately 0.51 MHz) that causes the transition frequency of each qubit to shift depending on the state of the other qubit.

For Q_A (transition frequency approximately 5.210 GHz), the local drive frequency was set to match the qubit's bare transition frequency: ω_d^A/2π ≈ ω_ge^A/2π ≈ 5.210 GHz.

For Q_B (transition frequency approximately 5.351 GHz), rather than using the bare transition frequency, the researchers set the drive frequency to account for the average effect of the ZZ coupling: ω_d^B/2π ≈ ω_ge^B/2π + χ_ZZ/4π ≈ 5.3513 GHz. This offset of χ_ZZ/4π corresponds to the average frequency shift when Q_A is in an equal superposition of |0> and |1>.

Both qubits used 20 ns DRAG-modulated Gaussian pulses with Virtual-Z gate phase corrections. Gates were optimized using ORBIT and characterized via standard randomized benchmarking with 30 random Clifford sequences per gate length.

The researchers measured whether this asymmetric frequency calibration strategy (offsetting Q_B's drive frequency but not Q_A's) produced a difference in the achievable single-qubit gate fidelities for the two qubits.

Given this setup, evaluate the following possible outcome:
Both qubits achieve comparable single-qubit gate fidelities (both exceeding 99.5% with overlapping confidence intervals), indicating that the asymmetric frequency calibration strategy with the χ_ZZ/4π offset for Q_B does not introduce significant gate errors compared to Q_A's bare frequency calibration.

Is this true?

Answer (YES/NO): NO